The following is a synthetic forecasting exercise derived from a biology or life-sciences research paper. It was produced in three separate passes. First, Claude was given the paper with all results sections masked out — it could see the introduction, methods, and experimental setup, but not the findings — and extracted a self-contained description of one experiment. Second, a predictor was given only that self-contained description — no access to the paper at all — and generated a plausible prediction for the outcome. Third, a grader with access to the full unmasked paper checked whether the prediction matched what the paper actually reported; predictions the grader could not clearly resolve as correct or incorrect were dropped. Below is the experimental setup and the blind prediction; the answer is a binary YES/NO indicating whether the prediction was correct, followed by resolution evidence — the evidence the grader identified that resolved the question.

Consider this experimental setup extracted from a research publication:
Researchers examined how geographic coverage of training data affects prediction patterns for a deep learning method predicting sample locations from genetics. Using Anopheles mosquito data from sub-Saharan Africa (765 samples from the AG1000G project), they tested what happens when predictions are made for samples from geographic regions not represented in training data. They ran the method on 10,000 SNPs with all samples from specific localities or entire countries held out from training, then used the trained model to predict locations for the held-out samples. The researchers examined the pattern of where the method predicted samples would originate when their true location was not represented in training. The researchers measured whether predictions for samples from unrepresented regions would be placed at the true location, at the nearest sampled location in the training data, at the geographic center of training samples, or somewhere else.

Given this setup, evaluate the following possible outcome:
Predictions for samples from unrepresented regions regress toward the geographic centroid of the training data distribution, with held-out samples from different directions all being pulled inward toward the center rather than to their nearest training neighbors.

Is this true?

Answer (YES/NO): NO